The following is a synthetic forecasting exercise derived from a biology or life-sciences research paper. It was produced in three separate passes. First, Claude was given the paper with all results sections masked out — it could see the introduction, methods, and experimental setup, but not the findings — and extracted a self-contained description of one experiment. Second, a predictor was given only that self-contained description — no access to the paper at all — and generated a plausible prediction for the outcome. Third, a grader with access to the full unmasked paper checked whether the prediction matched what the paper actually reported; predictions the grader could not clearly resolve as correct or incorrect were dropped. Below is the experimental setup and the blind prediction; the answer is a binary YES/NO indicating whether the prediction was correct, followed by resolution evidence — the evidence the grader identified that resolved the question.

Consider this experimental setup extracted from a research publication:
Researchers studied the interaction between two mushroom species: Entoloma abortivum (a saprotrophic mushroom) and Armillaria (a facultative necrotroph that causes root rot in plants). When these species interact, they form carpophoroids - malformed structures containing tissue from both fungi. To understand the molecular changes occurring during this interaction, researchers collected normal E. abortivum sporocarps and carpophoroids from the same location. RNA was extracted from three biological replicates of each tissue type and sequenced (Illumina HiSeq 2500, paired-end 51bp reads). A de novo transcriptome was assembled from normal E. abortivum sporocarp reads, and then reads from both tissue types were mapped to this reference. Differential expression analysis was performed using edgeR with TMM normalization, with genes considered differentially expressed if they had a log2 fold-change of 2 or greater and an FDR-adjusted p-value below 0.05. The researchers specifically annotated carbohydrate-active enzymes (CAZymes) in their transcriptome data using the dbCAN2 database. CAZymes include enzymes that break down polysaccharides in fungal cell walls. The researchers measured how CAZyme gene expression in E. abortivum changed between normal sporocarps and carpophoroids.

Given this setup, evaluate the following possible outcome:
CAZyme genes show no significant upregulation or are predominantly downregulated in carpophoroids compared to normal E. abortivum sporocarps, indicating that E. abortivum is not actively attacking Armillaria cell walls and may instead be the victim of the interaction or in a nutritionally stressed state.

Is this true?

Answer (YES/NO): NO